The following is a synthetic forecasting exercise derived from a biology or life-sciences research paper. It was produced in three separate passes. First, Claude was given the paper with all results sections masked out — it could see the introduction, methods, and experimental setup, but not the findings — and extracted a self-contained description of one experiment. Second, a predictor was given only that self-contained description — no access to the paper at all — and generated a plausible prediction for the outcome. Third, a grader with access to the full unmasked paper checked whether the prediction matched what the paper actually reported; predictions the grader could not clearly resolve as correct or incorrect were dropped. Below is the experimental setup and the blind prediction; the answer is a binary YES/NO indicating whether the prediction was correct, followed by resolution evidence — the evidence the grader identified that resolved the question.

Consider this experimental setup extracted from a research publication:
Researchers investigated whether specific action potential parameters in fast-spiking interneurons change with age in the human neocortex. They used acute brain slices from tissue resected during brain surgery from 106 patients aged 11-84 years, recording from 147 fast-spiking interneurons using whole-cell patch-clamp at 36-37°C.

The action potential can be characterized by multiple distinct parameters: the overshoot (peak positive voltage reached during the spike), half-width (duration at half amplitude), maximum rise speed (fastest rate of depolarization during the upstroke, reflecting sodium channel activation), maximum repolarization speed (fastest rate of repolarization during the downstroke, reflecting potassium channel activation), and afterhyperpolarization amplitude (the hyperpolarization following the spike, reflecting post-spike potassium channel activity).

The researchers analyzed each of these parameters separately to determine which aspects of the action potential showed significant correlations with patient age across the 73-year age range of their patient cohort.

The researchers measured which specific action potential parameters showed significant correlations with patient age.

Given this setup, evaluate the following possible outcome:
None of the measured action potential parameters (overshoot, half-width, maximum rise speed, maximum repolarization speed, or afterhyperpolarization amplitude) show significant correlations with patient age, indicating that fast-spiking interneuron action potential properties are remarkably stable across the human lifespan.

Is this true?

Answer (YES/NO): NO